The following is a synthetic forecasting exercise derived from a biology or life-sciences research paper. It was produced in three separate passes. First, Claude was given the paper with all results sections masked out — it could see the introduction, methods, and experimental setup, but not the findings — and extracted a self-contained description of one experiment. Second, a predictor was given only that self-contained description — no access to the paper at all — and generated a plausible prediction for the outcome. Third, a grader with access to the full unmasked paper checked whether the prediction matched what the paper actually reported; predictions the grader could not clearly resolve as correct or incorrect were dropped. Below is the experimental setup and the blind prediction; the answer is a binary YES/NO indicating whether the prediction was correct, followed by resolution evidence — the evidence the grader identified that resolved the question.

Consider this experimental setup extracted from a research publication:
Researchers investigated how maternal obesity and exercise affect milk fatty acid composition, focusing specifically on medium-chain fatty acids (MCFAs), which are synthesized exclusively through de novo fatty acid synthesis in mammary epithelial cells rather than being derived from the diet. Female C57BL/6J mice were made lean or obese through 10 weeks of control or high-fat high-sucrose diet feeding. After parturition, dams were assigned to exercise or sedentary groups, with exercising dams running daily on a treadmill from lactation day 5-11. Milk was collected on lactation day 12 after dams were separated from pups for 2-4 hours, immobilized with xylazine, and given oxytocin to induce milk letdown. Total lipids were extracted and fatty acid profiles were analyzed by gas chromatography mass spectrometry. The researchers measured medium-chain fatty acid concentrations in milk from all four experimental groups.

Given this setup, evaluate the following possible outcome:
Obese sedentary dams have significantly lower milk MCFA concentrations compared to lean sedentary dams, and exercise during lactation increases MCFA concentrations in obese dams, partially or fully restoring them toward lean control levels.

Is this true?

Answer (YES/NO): NO